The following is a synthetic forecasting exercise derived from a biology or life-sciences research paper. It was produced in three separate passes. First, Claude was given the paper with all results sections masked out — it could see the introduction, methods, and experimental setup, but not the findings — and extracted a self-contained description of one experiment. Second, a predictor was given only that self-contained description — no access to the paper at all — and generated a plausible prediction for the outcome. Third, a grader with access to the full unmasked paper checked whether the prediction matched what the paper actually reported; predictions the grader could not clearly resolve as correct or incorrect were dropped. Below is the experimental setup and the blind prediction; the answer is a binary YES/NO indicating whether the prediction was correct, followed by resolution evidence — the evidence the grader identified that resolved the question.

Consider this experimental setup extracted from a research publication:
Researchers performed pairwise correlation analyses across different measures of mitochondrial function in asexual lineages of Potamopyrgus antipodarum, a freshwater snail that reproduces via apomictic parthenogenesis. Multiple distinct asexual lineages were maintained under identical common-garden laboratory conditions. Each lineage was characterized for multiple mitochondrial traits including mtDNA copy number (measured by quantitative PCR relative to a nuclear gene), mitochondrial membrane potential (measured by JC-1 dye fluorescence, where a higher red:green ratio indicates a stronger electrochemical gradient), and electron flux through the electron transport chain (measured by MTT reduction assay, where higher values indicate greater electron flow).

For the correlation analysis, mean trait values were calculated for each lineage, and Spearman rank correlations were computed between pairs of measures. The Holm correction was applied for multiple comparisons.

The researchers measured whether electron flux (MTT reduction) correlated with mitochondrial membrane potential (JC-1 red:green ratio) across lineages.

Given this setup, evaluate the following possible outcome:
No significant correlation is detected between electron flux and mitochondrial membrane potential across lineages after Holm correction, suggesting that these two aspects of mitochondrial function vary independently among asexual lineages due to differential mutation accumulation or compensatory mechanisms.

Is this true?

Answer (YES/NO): NO